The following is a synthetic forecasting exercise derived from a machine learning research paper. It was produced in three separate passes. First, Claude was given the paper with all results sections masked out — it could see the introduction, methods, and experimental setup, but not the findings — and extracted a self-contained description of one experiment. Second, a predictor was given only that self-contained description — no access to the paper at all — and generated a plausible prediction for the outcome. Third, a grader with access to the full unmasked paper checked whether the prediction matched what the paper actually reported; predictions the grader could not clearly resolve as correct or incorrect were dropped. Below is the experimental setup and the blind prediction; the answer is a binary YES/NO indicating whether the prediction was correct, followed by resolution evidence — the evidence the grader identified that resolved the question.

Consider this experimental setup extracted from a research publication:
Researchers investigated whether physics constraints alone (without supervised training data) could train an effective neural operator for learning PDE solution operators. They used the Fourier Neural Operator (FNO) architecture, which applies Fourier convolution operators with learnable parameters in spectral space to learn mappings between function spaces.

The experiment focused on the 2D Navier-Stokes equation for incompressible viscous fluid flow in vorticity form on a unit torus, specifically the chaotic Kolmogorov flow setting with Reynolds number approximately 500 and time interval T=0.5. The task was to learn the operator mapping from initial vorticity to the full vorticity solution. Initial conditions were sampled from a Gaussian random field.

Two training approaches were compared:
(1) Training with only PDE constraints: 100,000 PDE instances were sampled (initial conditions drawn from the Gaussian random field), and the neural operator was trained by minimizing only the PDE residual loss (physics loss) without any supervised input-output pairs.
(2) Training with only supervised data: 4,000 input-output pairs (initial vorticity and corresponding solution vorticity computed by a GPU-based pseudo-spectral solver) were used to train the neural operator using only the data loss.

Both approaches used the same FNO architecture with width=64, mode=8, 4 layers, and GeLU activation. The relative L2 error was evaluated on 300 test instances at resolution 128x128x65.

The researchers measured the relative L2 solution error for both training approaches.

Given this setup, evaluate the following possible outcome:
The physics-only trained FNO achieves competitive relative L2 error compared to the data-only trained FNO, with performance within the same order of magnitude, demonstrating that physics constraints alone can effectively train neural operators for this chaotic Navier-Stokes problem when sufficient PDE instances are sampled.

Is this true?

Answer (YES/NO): NO